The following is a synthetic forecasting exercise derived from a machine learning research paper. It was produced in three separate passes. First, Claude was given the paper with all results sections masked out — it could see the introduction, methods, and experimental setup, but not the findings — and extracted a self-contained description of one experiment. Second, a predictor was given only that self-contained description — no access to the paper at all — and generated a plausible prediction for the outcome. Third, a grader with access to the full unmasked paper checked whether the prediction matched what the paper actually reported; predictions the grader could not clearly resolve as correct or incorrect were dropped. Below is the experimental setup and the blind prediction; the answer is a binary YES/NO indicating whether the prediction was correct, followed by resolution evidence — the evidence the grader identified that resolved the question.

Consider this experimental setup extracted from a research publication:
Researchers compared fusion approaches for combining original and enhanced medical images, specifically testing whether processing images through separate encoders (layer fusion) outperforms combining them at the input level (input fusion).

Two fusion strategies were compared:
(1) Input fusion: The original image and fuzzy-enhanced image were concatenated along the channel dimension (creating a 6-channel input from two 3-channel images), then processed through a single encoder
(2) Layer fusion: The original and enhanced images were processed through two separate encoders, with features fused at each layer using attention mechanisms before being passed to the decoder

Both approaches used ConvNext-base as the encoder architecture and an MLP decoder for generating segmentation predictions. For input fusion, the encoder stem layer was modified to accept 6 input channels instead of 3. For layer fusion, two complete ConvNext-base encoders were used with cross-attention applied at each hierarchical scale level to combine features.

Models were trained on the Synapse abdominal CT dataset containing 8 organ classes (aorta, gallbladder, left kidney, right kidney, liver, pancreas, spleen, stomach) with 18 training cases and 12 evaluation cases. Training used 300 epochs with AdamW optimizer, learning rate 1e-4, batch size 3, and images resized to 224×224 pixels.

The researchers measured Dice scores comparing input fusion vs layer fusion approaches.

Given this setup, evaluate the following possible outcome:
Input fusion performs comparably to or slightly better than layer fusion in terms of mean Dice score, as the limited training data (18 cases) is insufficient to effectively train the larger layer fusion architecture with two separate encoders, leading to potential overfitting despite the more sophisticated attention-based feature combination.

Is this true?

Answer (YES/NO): NO